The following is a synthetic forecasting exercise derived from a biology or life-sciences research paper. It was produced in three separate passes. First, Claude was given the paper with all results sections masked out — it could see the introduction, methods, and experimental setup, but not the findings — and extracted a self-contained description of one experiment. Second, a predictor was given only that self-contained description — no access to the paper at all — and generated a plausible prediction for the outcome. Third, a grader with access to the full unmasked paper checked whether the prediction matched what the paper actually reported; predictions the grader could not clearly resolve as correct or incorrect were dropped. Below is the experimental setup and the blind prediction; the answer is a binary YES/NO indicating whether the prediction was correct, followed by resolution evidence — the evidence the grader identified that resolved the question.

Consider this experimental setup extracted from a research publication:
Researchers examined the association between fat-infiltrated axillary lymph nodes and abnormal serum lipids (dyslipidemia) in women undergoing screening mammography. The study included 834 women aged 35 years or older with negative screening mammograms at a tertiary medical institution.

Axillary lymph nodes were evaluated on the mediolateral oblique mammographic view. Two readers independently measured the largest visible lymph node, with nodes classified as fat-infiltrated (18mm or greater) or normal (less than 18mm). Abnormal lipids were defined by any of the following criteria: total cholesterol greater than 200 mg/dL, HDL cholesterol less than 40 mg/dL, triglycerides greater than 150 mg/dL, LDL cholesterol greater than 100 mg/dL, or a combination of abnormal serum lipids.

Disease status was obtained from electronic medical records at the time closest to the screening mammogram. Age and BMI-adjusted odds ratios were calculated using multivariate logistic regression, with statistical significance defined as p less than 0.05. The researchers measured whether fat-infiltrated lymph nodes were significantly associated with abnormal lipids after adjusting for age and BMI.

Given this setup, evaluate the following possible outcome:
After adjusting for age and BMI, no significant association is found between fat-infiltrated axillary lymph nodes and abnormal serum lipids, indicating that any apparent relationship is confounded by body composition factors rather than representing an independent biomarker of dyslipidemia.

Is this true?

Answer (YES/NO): YES